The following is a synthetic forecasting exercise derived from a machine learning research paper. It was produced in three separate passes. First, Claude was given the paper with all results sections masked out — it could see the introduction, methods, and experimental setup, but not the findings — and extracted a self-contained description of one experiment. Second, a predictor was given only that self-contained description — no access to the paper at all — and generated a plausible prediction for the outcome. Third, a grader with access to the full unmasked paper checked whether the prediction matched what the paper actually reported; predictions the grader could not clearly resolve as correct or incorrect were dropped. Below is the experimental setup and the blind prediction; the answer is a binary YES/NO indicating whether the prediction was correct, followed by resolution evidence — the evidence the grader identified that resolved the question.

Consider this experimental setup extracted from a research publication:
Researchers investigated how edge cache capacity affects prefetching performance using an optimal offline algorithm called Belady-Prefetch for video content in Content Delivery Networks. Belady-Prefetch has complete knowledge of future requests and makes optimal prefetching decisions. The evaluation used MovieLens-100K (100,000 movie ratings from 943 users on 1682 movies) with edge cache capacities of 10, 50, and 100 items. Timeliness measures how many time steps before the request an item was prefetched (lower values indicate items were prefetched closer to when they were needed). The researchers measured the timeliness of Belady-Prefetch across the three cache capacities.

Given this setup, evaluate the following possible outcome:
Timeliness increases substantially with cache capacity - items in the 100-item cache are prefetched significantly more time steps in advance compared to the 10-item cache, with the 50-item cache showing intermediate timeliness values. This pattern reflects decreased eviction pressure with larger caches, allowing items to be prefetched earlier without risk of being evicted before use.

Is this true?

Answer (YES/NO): YES